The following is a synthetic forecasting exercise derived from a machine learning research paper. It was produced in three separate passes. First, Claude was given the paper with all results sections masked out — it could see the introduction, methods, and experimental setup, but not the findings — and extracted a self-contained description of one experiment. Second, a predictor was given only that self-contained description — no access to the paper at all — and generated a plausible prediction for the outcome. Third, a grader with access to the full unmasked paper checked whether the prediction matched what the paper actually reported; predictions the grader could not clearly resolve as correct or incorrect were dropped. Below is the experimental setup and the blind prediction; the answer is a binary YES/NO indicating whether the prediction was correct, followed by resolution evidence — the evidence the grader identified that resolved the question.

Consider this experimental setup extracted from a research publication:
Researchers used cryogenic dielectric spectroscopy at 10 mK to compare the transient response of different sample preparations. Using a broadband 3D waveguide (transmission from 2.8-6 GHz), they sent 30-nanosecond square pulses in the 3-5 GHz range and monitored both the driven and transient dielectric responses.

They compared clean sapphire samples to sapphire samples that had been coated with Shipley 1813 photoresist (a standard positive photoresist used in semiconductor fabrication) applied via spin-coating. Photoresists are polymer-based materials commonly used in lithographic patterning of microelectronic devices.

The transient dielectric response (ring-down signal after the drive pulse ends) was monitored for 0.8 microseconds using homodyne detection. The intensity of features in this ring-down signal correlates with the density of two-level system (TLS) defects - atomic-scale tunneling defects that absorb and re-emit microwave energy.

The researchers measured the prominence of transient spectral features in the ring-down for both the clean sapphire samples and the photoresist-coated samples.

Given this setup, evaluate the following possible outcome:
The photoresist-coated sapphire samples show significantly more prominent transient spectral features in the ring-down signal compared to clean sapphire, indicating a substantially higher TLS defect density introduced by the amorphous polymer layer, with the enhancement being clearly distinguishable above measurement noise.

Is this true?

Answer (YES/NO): YES